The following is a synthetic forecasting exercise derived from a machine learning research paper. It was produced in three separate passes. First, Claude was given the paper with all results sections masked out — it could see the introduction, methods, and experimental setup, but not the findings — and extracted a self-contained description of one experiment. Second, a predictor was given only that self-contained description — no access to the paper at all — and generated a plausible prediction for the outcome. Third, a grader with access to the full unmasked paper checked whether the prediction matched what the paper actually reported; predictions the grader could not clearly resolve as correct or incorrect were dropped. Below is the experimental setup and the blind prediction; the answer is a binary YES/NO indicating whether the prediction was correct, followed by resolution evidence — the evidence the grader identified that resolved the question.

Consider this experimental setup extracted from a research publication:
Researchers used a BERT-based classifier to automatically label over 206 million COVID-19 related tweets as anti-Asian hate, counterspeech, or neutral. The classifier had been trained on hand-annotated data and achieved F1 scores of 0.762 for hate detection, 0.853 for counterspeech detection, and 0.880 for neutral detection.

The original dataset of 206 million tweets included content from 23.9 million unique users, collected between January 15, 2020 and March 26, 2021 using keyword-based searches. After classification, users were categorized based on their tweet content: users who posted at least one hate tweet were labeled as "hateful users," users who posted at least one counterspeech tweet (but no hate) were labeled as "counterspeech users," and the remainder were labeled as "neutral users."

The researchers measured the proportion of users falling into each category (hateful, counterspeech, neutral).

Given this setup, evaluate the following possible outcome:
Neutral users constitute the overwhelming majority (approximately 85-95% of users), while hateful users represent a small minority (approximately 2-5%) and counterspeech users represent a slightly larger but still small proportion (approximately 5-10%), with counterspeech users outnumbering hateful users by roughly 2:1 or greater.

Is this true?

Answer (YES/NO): NO